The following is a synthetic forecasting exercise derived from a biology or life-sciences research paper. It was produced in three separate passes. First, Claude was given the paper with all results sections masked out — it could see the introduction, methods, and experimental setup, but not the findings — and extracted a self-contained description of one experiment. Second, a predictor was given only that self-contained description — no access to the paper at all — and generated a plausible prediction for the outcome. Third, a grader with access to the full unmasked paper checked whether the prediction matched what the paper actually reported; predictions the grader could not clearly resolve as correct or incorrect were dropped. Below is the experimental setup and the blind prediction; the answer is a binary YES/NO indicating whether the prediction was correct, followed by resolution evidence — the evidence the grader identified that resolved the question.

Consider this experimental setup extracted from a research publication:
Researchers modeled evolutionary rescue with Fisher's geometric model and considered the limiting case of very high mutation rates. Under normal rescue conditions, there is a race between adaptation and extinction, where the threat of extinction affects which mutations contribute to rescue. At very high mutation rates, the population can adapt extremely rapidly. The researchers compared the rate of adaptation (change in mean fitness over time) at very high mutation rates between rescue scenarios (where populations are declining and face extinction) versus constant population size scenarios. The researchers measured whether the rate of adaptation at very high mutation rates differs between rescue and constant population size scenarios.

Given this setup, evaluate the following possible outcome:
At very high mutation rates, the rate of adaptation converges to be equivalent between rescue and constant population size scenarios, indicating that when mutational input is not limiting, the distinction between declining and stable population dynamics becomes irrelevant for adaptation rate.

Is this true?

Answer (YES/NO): YES